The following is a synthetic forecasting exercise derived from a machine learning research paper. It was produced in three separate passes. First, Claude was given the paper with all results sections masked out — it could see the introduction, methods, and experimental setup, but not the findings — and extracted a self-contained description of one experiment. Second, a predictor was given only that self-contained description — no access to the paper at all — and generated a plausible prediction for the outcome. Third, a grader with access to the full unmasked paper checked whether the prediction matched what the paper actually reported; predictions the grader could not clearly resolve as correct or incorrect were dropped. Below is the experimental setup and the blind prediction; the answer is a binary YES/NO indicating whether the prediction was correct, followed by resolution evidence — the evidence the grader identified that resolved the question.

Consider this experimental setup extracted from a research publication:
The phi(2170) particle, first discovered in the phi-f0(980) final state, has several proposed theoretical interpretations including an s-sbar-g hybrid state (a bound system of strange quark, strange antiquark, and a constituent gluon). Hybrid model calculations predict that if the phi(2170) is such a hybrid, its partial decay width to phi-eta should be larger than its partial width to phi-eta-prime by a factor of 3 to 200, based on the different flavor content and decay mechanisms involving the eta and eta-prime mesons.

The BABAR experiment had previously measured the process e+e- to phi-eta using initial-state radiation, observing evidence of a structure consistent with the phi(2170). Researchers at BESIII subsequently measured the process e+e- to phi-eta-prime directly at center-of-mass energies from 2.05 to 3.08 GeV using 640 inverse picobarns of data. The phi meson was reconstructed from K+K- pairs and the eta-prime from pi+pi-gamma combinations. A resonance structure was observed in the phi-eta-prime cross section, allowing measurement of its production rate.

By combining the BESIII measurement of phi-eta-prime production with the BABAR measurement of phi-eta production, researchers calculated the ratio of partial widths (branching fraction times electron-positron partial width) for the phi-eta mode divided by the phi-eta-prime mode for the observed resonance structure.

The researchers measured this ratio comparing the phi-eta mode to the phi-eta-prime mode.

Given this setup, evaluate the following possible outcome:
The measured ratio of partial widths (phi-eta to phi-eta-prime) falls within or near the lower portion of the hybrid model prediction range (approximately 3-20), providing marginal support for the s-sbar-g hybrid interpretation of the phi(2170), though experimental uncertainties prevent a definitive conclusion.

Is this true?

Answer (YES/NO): NO